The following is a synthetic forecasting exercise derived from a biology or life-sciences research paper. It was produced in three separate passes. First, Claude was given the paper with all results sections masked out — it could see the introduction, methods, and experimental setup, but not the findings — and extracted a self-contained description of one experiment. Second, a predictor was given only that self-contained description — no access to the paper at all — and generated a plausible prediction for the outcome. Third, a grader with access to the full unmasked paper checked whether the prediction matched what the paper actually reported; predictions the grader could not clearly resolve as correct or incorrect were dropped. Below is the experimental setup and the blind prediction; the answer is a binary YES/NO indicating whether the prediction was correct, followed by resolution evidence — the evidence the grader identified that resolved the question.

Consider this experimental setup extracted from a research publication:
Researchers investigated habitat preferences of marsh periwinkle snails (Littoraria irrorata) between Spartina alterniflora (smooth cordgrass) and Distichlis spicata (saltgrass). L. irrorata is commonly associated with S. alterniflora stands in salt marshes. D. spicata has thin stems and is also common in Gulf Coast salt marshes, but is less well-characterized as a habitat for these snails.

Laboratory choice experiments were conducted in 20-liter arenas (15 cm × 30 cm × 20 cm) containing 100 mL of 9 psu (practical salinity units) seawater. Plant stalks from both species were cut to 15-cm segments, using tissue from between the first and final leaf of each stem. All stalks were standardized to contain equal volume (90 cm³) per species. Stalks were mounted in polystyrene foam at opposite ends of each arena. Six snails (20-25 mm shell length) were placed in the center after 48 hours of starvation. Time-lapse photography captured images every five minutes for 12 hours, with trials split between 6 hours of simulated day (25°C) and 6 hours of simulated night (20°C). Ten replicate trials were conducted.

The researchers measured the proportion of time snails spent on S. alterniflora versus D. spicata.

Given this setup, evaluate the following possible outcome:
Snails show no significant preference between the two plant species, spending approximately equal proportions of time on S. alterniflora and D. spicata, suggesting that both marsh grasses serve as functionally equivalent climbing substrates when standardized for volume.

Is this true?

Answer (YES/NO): NO